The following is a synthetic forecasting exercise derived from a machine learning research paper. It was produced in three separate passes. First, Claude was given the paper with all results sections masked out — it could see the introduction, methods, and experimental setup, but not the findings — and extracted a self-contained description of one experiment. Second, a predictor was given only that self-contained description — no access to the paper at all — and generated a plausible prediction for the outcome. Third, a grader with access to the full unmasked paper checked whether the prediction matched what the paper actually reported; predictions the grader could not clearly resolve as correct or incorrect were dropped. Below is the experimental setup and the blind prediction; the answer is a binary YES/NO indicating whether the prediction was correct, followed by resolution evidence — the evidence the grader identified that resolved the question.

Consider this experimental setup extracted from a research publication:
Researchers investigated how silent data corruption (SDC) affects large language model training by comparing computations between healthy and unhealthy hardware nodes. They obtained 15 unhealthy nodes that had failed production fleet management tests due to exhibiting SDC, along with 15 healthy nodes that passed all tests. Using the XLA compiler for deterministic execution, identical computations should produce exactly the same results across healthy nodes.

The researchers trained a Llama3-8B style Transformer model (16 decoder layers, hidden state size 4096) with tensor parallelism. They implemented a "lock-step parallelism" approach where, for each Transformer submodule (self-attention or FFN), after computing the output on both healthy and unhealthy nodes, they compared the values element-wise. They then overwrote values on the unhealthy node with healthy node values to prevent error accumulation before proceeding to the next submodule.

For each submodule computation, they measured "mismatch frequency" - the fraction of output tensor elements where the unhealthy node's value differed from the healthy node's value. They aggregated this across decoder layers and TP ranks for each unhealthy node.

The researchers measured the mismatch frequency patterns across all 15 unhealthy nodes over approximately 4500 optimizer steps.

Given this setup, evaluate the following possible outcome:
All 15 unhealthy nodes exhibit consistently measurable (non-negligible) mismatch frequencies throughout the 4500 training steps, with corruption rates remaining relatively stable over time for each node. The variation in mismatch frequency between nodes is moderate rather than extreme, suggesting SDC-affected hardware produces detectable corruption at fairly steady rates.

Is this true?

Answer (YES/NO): NO